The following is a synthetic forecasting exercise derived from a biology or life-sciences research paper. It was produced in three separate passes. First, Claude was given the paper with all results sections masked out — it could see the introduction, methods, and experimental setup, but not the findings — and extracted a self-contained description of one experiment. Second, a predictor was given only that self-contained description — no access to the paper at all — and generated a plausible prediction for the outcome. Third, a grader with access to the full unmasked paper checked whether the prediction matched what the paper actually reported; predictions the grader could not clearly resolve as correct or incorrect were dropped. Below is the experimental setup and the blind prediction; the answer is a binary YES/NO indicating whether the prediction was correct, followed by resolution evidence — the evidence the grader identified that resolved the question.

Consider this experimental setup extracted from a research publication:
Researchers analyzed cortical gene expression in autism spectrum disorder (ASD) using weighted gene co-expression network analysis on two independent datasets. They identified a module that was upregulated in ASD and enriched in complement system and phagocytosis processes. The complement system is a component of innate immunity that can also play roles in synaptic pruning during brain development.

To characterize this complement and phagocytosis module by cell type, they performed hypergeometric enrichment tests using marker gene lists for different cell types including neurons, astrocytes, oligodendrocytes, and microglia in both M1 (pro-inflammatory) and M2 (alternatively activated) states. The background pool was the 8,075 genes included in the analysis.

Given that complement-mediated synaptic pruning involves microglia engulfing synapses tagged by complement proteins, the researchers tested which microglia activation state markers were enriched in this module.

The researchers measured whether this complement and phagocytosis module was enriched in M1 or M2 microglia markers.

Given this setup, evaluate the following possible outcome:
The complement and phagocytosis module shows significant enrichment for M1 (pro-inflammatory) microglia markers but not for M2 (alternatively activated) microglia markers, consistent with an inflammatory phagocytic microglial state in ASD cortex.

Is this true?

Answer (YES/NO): YES